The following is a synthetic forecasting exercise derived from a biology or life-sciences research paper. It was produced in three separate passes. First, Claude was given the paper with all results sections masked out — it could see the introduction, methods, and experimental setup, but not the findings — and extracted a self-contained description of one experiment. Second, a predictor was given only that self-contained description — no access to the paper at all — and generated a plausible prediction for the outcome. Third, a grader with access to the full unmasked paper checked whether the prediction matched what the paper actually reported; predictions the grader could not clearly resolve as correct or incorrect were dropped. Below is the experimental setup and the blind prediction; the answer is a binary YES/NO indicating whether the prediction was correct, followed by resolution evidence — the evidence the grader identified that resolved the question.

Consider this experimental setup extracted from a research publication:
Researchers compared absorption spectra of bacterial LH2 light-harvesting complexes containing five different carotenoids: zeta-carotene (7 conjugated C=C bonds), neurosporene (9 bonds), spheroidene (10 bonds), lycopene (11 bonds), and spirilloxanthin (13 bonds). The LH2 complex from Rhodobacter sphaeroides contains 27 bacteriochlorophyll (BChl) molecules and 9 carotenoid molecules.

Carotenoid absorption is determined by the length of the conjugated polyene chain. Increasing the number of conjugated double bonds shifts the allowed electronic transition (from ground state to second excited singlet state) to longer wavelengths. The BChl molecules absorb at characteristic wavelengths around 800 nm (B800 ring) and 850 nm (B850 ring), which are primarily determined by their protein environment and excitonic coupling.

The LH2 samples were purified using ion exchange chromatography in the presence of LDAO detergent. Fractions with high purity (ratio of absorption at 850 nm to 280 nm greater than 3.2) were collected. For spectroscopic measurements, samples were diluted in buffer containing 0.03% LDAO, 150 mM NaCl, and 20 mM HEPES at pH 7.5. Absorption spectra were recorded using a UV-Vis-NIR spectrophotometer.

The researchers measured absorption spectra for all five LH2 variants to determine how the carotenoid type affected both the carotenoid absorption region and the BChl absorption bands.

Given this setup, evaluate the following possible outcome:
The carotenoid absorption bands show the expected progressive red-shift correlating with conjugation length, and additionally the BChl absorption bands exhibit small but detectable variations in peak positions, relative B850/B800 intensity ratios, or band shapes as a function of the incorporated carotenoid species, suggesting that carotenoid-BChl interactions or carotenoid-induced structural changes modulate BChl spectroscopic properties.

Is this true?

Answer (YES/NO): YES